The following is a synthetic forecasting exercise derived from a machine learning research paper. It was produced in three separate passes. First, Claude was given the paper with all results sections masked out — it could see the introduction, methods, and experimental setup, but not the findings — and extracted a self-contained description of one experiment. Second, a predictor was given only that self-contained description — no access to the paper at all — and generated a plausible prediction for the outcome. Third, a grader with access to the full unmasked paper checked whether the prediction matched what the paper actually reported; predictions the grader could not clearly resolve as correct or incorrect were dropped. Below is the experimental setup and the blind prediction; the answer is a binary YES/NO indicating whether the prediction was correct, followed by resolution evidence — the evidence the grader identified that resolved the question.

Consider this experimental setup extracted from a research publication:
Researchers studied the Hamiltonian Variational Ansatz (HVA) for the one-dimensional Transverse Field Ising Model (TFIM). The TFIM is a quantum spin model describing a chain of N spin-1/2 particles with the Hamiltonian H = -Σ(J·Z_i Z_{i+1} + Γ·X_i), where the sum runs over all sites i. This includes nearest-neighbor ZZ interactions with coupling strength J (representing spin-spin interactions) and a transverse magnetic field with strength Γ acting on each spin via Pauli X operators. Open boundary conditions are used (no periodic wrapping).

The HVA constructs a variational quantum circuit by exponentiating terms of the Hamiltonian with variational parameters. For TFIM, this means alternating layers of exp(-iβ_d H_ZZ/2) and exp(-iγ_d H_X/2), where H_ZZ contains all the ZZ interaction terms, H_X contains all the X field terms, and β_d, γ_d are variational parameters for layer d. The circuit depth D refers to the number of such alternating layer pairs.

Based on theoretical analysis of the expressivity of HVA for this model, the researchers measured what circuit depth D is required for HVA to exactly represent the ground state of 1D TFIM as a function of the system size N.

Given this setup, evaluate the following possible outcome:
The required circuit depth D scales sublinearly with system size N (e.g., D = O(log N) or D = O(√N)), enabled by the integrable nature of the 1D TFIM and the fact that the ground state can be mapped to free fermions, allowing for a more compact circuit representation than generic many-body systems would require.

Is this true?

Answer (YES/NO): NO